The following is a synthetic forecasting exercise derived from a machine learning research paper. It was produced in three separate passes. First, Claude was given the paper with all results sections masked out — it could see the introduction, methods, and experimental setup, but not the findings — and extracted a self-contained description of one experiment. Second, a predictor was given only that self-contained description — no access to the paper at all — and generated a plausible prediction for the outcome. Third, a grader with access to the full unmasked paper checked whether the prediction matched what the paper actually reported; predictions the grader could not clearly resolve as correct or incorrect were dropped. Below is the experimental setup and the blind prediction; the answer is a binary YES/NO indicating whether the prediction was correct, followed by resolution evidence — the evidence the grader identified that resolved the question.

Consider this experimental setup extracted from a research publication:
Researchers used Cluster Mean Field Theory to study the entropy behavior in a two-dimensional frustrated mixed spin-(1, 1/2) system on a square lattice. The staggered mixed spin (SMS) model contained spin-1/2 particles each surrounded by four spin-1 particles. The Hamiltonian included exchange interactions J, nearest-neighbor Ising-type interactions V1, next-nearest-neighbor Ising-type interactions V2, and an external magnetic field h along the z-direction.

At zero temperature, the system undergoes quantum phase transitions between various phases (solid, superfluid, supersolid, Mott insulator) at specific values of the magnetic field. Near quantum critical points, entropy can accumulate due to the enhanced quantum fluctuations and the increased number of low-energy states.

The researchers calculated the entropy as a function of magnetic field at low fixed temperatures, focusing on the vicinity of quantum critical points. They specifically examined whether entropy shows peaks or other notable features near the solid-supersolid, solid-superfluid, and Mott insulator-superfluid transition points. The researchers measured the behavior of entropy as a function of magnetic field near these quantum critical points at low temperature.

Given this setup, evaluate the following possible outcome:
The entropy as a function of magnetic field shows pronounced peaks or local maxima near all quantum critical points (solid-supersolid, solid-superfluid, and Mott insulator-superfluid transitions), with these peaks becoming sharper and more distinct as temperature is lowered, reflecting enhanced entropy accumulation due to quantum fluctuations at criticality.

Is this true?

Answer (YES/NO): NO